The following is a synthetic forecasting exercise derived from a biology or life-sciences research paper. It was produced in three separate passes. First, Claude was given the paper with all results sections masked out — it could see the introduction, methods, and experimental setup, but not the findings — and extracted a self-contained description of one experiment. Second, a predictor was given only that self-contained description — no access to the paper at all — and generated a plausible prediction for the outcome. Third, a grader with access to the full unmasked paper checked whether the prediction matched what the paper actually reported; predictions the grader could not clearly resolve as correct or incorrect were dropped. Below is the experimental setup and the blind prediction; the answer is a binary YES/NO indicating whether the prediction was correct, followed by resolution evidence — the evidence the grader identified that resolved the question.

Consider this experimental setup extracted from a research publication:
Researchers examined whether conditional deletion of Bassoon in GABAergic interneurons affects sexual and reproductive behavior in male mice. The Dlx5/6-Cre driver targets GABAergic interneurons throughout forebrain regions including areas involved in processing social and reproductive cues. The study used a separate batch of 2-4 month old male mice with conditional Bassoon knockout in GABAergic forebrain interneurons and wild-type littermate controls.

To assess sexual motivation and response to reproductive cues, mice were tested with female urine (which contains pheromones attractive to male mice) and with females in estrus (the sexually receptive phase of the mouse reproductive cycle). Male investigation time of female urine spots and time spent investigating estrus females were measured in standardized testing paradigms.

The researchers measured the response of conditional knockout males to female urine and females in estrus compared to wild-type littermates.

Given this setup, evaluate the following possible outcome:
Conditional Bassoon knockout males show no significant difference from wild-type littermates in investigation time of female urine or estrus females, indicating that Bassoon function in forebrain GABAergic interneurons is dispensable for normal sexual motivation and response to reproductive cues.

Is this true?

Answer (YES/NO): NO